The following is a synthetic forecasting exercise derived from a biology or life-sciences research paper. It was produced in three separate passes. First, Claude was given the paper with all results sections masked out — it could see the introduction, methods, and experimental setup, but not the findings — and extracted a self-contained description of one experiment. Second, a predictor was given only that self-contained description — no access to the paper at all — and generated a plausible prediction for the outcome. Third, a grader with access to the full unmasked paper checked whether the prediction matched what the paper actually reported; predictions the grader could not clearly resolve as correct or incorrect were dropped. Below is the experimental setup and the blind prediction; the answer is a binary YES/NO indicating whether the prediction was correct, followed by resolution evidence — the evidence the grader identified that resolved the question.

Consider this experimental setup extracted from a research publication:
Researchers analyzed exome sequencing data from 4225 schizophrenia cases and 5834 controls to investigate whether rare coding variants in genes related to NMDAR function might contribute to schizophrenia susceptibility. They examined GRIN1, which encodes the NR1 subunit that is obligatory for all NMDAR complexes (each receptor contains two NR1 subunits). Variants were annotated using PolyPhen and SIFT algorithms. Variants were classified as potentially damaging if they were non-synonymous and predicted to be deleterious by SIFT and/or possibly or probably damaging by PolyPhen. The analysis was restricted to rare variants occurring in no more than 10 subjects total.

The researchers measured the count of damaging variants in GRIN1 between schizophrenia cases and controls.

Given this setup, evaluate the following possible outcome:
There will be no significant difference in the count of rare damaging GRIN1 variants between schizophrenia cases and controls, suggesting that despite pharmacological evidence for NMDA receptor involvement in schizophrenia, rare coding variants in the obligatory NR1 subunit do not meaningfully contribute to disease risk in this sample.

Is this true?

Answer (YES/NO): NO